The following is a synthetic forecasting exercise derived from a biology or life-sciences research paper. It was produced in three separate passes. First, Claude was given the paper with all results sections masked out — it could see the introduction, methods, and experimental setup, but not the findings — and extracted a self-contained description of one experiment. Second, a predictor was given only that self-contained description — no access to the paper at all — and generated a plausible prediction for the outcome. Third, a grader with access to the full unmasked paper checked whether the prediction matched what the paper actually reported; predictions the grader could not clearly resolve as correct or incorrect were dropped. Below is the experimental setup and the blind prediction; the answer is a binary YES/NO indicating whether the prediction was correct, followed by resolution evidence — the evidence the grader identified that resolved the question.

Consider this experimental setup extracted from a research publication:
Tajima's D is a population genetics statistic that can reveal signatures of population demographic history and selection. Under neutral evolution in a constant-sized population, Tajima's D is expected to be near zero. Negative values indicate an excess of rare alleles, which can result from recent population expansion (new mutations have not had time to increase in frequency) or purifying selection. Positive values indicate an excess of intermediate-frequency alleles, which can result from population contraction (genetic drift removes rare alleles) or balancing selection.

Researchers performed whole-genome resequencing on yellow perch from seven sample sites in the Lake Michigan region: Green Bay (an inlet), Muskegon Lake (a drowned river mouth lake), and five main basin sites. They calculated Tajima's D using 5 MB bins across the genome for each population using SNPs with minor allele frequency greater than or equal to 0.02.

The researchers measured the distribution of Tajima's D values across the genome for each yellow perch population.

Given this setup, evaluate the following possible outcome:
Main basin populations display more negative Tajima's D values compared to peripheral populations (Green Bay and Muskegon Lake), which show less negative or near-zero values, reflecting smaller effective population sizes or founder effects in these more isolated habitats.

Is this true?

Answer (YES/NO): NO